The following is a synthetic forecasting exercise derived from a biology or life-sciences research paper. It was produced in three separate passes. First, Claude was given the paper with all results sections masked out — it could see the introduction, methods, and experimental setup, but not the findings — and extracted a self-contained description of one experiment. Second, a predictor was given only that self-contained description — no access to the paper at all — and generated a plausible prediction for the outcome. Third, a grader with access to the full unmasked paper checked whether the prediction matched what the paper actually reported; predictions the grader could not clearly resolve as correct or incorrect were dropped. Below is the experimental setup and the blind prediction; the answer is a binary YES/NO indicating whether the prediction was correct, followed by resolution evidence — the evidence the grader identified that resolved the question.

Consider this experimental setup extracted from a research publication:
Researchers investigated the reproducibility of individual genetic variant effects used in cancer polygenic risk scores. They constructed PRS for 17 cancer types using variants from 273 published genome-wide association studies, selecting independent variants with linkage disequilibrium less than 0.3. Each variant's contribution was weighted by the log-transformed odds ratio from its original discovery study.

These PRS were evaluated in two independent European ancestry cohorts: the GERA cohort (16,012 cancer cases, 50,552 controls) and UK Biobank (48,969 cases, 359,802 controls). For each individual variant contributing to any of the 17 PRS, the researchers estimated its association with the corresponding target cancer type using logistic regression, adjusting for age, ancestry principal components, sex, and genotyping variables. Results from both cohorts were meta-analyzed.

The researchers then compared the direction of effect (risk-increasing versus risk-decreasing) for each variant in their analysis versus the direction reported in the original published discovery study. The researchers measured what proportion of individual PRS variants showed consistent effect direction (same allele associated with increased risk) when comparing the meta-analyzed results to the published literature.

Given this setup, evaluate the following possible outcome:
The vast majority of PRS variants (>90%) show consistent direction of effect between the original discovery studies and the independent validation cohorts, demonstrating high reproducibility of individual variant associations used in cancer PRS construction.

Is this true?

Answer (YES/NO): YES